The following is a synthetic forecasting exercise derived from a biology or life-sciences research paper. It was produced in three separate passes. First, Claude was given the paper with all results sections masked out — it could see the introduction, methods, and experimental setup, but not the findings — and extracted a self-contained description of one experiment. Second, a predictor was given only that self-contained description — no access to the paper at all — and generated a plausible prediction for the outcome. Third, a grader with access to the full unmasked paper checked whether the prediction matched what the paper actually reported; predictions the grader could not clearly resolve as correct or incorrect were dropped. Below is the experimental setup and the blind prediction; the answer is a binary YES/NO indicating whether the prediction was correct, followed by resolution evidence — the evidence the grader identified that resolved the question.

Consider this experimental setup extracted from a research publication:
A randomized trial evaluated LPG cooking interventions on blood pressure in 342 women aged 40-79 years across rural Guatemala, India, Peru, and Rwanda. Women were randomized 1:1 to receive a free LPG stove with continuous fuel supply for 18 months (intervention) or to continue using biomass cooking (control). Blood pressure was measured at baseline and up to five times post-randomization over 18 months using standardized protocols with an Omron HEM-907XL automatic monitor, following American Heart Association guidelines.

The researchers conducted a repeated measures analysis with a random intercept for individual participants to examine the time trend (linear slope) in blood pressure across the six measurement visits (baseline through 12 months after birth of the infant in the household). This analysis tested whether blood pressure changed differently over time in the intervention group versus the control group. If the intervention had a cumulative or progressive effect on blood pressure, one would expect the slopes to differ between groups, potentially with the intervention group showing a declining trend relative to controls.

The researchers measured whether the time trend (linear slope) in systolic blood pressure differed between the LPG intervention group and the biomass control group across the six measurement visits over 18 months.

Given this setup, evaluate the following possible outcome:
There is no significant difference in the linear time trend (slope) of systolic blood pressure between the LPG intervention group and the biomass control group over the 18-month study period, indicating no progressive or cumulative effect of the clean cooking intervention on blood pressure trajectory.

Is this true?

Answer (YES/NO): YES